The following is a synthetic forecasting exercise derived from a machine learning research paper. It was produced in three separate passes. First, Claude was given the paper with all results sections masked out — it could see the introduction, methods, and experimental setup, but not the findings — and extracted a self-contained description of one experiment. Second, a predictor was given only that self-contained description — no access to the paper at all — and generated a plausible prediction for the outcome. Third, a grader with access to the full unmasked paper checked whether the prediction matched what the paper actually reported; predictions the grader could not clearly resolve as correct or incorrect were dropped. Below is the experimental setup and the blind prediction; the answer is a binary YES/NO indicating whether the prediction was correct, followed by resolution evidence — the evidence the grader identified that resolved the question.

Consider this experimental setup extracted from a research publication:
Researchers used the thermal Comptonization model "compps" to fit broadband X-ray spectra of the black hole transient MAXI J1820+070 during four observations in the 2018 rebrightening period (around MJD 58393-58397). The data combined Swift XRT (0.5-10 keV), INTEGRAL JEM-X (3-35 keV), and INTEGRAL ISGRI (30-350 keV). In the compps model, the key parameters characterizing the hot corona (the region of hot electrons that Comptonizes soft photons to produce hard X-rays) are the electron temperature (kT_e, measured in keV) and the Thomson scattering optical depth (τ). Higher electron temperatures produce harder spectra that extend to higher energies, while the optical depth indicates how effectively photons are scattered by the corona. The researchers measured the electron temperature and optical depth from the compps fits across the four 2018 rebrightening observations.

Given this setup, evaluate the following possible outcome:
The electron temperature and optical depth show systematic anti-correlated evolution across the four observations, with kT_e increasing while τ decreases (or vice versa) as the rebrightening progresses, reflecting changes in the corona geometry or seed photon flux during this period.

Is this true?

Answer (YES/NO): NO